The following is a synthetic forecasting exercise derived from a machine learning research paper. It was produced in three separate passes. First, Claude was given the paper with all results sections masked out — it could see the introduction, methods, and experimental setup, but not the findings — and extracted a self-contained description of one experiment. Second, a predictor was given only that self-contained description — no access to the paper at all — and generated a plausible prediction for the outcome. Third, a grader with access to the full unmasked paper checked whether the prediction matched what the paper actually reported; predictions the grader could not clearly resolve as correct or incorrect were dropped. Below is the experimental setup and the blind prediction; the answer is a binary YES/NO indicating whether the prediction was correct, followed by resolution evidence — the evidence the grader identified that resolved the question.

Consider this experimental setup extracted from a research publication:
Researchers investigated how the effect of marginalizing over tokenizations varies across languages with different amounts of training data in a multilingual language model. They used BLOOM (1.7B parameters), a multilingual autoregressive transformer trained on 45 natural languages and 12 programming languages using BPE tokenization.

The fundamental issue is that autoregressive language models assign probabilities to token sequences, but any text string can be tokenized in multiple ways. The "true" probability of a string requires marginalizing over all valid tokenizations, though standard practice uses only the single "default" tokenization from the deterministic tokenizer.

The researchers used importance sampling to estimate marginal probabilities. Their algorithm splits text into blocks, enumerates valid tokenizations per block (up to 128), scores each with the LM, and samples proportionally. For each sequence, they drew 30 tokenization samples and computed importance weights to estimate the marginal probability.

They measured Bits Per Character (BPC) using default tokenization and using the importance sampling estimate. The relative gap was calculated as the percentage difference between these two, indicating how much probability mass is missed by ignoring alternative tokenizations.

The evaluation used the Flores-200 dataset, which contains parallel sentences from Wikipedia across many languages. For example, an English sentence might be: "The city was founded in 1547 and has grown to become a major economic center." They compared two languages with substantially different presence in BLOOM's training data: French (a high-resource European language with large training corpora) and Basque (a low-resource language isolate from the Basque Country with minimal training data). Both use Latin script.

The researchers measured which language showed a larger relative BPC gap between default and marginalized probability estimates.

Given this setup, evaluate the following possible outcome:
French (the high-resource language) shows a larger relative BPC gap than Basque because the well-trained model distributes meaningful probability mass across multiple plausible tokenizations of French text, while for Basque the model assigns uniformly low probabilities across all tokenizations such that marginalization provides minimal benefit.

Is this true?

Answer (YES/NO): NO